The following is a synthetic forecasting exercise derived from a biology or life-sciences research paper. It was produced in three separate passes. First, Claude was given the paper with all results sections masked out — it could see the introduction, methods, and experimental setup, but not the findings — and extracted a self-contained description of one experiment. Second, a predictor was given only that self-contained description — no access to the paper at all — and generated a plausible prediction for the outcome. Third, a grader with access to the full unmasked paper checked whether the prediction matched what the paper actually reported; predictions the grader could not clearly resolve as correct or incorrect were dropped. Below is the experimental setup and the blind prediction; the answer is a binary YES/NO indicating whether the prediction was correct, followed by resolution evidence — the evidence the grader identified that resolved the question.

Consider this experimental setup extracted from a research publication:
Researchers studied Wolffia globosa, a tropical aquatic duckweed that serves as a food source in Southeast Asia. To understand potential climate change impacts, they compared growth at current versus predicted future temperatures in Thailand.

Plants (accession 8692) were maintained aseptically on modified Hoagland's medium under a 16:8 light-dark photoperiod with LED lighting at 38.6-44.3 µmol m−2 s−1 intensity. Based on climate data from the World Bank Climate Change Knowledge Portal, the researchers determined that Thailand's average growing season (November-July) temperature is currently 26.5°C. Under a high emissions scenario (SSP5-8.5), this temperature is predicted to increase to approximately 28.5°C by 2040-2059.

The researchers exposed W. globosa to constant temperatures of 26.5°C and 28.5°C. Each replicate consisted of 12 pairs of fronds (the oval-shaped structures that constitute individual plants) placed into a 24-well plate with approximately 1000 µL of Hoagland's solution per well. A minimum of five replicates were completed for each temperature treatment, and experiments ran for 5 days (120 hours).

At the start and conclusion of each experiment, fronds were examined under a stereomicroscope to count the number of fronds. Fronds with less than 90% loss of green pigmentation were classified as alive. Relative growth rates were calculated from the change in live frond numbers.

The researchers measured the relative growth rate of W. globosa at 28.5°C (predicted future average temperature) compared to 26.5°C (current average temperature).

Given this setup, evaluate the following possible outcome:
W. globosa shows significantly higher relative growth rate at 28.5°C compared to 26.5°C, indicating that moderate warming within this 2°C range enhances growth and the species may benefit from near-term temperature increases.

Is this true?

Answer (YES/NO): NO